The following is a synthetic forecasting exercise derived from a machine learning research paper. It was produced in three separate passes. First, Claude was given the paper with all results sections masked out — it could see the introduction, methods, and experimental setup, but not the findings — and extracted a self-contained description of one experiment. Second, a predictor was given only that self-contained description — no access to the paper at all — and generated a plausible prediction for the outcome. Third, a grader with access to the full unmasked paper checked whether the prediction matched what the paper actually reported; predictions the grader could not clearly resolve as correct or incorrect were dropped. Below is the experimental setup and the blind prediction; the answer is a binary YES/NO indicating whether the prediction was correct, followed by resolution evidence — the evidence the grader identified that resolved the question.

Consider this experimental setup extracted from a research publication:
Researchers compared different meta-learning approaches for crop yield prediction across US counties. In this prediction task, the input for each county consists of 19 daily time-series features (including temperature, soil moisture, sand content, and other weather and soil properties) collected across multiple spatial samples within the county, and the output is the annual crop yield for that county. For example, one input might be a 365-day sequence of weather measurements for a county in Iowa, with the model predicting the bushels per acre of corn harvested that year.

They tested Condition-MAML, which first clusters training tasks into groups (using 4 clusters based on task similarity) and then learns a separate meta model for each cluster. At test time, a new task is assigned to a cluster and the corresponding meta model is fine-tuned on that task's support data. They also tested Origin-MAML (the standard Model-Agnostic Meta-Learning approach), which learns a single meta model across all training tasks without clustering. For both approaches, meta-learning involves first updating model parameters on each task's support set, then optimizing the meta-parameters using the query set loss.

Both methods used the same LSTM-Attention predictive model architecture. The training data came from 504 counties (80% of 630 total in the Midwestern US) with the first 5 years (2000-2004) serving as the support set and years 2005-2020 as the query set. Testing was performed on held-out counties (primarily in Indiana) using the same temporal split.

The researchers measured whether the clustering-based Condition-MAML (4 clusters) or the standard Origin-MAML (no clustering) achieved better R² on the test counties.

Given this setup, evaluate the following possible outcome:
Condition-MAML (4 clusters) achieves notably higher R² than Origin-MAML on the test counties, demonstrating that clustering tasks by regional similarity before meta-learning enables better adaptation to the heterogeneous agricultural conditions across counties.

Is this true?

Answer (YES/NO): NO